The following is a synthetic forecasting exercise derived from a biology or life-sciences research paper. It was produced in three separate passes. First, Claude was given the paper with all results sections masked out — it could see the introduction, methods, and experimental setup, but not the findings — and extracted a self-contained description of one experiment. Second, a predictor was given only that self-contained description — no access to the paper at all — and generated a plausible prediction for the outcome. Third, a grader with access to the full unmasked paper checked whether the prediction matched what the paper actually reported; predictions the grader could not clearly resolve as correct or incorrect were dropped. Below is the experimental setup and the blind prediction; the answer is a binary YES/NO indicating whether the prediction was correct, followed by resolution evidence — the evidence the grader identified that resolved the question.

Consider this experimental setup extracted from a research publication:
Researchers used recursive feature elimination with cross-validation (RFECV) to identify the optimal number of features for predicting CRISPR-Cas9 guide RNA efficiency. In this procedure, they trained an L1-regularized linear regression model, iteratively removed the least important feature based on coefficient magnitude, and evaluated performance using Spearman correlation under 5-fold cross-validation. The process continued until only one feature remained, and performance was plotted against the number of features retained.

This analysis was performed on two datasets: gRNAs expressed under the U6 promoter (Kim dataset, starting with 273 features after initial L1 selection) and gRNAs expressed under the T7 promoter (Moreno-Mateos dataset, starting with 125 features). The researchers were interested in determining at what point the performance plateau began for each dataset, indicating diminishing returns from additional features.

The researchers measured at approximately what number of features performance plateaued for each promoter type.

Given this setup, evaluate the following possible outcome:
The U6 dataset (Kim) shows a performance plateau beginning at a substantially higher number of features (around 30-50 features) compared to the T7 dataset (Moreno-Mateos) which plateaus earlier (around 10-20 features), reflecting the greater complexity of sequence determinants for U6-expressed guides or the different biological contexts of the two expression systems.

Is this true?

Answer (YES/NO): NO